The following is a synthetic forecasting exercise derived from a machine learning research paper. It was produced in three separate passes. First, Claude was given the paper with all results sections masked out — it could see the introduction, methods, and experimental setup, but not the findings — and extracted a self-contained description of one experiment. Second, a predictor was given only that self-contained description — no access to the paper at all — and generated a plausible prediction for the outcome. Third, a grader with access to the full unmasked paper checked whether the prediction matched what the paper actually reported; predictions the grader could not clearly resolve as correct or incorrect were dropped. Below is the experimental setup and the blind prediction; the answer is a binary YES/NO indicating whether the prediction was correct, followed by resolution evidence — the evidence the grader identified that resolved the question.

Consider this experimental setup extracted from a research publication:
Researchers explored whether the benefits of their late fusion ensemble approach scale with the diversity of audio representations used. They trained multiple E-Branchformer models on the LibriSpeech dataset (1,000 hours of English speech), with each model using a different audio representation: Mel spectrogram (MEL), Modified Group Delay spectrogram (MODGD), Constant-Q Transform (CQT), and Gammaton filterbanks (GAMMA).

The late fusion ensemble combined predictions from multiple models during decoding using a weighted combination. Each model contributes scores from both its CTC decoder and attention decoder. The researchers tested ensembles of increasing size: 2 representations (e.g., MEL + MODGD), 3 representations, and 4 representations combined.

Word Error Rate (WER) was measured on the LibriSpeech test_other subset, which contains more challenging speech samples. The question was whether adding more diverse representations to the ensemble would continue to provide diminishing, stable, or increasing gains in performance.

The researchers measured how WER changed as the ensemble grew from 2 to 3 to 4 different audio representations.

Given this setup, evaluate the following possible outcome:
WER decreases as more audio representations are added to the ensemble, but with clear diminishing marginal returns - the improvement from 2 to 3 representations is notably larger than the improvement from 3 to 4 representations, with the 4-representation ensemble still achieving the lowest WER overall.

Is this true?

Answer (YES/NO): NO